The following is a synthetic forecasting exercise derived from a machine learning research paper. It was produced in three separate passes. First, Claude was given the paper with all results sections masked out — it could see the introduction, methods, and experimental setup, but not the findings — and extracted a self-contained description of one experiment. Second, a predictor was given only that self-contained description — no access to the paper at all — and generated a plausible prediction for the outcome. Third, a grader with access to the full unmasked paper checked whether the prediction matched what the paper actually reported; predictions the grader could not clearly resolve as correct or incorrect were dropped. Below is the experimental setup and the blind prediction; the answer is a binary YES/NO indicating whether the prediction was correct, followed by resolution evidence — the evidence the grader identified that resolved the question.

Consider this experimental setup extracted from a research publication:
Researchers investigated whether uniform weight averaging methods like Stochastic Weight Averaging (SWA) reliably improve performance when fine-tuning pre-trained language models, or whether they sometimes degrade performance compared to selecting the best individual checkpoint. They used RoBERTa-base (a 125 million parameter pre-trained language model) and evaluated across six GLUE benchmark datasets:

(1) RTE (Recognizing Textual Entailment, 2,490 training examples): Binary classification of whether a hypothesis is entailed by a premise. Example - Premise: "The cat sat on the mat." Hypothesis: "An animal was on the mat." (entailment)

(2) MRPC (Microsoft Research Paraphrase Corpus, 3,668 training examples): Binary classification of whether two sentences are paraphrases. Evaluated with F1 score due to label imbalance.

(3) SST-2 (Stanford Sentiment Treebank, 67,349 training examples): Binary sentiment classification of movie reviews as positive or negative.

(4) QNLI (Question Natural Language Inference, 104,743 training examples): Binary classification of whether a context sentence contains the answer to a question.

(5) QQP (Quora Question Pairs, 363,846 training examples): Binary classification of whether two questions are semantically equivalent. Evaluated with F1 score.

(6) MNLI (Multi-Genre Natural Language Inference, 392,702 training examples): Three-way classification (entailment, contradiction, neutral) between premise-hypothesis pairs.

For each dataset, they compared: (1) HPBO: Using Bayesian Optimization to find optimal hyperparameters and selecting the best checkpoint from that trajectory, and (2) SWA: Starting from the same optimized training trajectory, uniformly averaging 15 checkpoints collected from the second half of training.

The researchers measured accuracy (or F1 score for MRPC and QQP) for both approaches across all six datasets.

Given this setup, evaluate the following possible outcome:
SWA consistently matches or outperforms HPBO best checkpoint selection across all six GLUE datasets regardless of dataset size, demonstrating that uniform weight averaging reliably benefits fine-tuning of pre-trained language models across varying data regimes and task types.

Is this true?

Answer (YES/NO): NO